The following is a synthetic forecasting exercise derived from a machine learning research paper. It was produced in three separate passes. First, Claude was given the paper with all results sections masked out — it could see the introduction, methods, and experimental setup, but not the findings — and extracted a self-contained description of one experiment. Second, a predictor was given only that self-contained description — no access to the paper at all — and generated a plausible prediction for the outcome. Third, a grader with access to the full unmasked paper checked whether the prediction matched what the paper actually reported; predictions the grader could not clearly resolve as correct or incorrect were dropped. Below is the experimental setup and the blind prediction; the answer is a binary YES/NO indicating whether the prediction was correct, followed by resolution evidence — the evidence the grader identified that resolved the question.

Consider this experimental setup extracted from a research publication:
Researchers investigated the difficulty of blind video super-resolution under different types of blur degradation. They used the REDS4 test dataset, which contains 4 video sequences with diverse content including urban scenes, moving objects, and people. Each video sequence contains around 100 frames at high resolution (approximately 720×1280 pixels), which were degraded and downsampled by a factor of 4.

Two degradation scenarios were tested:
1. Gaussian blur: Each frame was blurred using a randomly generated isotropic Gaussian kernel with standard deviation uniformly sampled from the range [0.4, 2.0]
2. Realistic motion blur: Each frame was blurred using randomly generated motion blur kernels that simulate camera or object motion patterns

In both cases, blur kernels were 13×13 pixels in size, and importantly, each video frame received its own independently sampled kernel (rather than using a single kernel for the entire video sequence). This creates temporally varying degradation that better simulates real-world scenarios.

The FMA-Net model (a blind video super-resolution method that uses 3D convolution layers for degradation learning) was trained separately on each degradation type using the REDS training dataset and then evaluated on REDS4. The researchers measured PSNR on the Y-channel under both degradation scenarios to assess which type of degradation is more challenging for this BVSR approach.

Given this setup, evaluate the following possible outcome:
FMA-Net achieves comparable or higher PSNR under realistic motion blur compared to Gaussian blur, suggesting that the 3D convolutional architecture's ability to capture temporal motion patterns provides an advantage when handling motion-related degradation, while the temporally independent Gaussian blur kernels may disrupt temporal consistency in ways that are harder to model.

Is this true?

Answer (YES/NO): NO